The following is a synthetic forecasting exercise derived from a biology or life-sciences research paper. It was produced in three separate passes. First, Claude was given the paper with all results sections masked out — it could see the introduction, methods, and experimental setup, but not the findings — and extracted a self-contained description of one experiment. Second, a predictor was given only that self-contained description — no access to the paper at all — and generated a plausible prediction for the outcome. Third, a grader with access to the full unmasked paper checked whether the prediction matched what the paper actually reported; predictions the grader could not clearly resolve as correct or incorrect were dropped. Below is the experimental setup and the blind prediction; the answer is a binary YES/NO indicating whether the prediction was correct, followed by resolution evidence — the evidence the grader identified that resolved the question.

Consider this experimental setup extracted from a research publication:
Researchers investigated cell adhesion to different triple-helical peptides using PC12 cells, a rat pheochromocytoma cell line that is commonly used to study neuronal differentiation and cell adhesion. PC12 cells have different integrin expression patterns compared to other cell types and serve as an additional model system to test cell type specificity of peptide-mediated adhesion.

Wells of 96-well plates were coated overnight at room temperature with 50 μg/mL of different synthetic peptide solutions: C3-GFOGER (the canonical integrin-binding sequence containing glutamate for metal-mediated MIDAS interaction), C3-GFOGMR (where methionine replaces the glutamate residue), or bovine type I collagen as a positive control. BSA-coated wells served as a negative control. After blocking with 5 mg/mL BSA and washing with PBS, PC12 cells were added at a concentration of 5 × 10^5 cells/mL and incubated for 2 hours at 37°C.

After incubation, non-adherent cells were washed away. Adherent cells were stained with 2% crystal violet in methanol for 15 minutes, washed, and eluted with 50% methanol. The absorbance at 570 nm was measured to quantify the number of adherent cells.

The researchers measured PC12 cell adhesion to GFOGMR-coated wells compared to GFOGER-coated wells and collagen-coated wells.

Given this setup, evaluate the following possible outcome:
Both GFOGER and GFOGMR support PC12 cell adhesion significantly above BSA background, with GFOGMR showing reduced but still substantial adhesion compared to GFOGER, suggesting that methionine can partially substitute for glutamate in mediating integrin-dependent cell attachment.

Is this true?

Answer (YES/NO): NO